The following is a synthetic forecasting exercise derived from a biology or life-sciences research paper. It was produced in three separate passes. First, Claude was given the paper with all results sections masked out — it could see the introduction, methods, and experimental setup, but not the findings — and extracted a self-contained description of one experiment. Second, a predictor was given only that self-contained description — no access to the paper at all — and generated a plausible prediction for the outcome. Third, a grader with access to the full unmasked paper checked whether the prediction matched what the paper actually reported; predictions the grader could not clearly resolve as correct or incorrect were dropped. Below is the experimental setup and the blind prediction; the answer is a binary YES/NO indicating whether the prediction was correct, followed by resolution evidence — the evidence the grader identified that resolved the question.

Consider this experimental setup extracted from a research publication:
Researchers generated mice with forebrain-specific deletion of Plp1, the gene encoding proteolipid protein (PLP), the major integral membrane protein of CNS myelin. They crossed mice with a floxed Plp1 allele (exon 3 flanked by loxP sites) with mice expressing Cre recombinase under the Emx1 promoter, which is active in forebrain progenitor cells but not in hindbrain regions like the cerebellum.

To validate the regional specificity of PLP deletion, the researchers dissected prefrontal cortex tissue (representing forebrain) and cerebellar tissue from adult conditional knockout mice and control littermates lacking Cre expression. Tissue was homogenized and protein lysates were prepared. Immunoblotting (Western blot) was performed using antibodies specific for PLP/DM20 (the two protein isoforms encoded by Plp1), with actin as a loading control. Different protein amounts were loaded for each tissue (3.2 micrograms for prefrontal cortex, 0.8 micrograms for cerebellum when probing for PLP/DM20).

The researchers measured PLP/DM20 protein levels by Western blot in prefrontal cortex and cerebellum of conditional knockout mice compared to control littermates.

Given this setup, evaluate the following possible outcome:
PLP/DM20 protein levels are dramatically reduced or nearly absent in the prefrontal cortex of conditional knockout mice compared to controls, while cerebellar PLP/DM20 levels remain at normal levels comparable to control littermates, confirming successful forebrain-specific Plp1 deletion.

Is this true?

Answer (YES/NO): YES